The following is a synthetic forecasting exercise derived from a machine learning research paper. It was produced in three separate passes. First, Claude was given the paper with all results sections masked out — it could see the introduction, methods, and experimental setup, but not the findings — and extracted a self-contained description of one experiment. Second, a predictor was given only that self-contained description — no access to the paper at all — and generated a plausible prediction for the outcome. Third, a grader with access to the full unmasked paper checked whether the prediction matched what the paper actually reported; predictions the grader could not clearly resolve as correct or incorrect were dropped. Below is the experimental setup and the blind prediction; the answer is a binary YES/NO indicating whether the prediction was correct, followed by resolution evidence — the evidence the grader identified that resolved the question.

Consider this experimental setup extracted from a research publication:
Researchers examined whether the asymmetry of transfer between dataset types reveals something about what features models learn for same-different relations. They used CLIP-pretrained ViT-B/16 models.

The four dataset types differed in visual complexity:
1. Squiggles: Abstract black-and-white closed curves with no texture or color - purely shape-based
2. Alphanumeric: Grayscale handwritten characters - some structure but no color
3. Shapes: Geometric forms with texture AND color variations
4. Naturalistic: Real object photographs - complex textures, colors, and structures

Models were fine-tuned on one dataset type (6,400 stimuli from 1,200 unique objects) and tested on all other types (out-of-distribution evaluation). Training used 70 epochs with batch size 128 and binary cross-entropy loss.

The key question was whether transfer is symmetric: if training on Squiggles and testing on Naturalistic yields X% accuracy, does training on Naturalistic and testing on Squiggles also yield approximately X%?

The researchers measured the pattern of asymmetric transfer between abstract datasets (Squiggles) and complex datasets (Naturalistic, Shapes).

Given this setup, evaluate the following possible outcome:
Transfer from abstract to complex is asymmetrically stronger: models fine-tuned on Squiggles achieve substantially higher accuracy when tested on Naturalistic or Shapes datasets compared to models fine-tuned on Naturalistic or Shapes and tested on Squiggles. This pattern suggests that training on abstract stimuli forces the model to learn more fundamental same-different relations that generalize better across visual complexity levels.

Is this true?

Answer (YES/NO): YES